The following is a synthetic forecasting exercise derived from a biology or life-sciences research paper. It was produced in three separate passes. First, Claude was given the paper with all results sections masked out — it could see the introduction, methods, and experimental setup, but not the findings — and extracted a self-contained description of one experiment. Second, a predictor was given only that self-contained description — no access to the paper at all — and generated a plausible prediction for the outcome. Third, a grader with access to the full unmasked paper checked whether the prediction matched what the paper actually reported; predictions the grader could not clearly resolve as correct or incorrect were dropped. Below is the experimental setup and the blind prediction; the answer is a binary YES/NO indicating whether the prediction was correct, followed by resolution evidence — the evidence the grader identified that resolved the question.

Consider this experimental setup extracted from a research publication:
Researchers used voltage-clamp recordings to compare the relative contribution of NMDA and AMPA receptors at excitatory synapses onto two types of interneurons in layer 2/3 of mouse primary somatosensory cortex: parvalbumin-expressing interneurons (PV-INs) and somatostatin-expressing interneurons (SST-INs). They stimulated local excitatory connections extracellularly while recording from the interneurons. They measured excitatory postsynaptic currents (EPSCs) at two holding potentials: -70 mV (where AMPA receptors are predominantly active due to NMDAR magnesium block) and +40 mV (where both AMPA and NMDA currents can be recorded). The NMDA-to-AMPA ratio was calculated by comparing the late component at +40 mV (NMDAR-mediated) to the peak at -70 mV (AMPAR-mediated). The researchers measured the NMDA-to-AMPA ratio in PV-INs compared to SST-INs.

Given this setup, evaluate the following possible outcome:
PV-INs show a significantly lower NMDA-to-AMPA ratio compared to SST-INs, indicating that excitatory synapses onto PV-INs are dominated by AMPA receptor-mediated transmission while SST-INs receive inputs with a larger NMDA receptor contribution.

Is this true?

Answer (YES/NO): YES